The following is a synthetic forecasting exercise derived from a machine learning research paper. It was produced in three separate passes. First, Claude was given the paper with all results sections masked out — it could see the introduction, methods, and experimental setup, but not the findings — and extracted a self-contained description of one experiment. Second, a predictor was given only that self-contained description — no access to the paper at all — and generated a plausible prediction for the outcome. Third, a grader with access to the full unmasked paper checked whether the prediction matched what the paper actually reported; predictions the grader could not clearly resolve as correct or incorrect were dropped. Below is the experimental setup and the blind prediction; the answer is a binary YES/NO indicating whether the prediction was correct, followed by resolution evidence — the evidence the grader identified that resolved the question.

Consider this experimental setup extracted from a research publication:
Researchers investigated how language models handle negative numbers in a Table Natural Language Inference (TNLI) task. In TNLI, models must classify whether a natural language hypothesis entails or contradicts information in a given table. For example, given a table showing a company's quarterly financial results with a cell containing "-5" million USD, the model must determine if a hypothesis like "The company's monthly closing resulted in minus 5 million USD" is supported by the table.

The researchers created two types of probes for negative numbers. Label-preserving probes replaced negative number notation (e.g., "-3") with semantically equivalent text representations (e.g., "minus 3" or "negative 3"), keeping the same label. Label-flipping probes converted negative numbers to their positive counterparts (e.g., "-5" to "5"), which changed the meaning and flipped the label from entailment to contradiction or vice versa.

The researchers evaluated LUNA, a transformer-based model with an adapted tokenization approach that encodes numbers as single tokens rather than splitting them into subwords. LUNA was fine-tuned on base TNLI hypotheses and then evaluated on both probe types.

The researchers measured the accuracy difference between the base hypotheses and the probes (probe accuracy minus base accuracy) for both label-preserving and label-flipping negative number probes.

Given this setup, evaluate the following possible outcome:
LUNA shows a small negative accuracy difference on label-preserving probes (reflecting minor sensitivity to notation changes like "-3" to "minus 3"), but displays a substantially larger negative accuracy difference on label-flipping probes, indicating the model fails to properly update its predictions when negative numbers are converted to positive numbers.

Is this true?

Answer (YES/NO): NO